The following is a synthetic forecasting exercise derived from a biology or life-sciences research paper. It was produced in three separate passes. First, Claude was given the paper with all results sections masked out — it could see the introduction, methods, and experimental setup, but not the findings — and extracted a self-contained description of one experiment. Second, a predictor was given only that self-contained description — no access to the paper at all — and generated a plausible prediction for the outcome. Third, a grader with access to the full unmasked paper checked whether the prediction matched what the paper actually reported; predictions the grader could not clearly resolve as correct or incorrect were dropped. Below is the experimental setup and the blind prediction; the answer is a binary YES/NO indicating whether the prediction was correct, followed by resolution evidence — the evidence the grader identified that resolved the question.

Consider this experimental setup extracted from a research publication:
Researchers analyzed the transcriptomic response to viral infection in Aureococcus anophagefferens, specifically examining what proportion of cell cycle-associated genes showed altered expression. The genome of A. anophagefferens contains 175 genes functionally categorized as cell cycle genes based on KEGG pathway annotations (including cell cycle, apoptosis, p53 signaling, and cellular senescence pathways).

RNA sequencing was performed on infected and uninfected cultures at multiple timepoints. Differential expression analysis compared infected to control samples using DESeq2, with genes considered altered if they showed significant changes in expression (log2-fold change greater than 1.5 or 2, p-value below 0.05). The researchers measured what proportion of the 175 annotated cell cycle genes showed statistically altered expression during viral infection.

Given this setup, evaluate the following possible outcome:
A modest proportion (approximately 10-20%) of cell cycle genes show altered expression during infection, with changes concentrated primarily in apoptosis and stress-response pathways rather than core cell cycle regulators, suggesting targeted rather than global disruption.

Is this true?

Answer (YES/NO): NO